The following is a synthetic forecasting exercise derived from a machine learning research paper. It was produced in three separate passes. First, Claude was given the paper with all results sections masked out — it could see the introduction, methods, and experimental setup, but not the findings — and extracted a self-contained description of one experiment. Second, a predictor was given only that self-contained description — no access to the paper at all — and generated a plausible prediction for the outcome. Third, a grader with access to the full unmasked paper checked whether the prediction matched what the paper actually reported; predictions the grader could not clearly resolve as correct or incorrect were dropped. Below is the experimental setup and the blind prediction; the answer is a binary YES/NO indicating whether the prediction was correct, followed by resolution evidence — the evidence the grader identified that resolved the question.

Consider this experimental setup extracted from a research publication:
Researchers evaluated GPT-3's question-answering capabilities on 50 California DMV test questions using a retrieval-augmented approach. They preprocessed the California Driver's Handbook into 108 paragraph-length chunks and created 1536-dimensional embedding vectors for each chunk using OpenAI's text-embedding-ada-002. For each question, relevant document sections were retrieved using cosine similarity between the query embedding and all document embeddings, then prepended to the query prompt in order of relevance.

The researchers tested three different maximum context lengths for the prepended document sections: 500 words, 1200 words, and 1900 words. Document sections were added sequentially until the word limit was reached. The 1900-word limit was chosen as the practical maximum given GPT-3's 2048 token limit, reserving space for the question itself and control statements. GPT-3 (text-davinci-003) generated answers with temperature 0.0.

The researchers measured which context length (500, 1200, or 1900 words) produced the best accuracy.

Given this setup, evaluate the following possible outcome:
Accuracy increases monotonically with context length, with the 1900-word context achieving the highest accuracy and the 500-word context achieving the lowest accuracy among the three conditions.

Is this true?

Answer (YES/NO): NO